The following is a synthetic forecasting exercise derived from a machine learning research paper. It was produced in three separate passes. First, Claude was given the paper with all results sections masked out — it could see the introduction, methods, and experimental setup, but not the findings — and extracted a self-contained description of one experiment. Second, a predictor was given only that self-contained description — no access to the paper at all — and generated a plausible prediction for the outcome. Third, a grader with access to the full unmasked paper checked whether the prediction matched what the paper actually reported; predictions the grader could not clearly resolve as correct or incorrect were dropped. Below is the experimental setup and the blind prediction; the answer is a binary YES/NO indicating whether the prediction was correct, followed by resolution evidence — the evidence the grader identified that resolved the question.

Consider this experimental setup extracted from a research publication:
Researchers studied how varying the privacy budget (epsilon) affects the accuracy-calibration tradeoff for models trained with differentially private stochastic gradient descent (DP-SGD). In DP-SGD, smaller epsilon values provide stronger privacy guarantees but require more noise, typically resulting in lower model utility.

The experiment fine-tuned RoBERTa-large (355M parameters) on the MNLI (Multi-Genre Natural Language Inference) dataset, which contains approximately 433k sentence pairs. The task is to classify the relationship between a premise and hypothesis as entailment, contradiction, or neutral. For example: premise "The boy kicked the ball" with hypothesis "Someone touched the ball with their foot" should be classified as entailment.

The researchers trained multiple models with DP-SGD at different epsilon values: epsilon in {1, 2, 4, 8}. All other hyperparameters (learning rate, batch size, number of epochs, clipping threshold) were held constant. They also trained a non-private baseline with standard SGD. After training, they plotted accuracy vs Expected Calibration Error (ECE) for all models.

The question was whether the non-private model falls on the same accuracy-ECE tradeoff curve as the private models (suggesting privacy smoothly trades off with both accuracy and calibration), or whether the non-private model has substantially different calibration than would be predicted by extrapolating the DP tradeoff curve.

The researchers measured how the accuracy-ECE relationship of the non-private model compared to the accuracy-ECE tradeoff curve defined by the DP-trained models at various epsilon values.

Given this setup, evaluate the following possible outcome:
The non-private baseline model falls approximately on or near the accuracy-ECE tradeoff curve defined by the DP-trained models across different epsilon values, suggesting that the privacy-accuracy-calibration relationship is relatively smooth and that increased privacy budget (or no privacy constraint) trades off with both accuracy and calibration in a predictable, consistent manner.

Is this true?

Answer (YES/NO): NO